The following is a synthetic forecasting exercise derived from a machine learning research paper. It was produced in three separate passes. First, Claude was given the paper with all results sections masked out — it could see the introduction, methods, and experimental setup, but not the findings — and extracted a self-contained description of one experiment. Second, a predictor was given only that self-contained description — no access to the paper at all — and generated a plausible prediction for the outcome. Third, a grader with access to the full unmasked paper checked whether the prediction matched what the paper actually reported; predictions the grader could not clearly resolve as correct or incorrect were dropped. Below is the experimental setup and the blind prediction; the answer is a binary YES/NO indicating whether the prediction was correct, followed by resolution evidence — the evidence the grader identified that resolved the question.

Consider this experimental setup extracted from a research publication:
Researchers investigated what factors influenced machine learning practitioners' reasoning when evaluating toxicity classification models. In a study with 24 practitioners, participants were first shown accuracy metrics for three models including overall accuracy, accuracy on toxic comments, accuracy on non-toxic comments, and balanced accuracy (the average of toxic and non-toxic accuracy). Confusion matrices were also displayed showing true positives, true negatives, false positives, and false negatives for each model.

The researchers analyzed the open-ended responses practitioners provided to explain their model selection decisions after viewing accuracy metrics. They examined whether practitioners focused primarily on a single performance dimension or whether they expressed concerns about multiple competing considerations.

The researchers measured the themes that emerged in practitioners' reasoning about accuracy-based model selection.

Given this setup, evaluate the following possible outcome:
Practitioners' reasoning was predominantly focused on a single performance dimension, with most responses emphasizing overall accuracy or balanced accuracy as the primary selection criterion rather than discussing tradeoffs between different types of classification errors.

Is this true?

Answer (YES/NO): NO